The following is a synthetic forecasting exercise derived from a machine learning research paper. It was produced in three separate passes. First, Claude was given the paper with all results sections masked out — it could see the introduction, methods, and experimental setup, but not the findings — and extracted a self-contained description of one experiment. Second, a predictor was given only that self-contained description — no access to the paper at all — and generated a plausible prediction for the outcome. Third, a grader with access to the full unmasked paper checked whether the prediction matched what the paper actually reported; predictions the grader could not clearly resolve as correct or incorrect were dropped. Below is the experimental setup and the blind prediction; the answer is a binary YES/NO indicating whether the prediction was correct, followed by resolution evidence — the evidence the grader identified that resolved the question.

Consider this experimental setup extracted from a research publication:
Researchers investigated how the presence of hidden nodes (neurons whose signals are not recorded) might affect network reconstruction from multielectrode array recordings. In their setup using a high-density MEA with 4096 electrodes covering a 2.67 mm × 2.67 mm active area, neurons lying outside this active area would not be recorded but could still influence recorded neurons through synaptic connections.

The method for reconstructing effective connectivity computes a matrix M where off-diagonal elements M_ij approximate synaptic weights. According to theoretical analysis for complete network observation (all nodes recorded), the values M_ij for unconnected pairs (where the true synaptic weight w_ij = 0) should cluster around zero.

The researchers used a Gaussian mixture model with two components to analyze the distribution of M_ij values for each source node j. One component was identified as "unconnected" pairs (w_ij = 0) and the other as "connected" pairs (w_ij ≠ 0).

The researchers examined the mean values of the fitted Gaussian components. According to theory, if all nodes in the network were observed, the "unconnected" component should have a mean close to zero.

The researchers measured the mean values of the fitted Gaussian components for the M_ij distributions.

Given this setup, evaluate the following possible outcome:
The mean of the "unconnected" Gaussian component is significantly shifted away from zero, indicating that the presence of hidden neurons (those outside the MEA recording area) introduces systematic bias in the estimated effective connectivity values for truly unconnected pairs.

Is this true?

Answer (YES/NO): YES